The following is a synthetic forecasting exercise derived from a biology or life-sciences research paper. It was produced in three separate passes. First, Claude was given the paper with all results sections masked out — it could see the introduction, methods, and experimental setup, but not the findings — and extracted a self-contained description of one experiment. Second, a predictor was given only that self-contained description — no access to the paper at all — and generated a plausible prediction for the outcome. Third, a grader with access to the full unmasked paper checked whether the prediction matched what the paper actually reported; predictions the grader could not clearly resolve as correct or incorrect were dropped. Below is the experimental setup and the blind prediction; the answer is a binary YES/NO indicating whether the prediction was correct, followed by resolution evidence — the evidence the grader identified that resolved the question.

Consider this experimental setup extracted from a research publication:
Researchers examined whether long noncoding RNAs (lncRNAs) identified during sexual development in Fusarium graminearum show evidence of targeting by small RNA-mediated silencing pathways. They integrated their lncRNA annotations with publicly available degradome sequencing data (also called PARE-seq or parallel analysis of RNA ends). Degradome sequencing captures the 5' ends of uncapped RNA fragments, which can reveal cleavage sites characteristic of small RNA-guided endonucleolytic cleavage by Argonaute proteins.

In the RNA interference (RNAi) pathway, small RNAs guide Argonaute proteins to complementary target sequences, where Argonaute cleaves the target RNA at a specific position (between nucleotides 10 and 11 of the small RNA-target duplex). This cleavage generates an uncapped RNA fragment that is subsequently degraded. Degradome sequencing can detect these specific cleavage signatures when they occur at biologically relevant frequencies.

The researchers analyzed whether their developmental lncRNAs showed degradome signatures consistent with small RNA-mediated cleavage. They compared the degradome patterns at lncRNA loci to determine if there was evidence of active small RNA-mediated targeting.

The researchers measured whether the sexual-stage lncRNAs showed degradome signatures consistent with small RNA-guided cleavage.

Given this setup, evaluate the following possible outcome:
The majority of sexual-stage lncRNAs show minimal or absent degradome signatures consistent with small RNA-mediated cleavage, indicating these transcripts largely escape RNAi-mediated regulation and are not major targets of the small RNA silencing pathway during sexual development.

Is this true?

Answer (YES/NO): YES